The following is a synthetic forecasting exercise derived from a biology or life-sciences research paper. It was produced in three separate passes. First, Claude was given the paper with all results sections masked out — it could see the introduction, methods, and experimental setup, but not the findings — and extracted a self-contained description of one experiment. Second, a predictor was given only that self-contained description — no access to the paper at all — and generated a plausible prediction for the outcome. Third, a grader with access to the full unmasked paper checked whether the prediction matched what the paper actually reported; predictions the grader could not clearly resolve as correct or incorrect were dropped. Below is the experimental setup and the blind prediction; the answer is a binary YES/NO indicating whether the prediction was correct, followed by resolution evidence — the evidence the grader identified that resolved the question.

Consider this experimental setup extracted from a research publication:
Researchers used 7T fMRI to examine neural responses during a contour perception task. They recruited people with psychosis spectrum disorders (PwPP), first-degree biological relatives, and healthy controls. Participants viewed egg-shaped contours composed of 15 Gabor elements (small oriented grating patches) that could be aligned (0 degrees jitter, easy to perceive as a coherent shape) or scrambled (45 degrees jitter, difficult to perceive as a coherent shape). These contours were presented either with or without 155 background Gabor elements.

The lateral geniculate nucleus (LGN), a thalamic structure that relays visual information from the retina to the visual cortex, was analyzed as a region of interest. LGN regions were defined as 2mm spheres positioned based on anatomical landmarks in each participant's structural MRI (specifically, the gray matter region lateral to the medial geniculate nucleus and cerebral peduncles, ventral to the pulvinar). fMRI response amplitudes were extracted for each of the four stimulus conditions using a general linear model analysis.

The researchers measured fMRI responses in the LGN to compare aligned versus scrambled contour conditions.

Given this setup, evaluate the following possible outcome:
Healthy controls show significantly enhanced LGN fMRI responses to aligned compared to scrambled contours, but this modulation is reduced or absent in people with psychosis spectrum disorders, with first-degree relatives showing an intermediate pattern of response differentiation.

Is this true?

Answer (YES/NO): NO